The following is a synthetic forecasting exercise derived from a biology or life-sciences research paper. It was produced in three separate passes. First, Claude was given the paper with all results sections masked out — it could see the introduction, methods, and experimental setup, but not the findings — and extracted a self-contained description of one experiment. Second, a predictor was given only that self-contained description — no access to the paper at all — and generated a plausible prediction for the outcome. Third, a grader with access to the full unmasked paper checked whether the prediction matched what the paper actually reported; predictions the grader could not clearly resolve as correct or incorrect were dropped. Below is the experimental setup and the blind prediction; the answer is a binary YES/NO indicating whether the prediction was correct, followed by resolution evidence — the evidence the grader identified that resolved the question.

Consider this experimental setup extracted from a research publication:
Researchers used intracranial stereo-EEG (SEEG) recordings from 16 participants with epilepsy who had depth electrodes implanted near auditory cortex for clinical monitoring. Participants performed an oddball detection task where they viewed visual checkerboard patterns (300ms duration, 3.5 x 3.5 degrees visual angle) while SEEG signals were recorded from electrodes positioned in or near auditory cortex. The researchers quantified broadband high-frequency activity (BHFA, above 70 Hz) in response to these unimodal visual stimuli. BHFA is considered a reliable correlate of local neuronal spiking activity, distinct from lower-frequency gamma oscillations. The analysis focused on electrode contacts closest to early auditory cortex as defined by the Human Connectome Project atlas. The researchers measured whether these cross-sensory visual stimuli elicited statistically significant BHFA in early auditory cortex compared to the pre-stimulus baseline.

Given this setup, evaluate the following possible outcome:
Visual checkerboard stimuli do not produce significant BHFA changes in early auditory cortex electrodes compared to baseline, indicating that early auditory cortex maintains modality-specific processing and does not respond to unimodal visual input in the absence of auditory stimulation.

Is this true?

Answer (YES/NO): YES